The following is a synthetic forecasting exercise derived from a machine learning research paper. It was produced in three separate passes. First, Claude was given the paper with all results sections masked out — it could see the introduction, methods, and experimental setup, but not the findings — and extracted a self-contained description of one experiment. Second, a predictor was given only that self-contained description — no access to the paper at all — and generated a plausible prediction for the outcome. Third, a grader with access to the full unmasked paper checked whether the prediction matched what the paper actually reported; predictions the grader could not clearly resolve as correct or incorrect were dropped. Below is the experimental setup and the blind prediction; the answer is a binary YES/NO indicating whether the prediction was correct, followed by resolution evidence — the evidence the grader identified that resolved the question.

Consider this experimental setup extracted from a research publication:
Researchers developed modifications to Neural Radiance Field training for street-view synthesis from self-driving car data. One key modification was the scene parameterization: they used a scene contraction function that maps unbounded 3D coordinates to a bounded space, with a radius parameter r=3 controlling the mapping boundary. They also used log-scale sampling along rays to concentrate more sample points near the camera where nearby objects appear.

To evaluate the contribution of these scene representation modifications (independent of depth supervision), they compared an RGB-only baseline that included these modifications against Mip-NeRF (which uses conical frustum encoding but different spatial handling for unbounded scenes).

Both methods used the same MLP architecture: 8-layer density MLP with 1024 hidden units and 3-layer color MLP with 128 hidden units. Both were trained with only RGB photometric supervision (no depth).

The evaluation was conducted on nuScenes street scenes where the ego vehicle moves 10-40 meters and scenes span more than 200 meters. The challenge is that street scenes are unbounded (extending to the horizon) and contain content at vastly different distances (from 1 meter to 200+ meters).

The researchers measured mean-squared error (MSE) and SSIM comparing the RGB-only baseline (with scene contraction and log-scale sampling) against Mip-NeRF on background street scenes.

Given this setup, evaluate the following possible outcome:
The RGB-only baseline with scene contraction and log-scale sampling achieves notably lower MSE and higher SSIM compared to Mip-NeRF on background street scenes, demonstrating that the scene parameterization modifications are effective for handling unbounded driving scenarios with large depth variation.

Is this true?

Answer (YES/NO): YES